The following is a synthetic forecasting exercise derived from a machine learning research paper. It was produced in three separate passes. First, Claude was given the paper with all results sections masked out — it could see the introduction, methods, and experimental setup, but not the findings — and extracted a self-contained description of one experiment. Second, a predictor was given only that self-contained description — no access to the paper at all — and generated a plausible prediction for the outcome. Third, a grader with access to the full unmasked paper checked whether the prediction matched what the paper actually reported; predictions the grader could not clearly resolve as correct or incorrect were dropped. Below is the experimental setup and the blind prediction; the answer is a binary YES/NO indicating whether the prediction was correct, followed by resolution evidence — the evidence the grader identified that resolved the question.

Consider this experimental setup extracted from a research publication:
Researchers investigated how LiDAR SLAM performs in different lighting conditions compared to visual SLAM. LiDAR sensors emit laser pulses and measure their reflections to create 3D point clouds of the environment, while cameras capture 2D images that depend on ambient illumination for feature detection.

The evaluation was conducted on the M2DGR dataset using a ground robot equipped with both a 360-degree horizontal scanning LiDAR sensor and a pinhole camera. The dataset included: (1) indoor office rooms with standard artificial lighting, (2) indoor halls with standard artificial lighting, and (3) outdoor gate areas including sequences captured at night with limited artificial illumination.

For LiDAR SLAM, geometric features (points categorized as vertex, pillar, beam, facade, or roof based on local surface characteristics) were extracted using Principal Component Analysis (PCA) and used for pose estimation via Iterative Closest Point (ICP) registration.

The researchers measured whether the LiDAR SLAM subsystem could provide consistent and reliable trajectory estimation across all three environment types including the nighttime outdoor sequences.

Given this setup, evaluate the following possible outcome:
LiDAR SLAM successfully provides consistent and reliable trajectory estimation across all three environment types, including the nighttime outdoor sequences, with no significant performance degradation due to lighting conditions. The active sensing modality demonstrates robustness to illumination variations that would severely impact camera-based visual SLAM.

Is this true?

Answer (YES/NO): YES